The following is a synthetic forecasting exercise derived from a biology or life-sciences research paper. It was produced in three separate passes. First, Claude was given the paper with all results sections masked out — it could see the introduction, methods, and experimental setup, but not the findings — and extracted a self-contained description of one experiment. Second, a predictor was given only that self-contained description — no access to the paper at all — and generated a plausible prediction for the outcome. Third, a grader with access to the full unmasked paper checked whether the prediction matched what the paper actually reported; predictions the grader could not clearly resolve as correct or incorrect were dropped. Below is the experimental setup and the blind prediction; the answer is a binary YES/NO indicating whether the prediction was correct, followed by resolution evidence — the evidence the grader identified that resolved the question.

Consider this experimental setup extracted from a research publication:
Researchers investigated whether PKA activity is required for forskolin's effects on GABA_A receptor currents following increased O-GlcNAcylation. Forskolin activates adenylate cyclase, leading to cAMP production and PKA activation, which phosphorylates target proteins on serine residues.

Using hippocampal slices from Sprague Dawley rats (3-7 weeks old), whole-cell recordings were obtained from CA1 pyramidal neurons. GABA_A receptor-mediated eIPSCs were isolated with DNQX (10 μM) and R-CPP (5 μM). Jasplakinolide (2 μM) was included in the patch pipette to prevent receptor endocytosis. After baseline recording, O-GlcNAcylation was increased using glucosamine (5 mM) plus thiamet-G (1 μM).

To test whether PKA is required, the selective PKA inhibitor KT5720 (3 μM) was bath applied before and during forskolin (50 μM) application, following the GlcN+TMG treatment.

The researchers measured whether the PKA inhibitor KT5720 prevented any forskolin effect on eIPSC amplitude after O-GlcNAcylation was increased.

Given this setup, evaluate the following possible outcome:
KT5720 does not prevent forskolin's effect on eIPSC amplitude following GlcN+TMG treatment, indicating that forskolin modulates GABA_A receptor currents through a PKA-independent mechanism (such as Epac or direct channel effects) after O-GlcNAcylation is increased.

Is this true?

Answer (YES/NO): YES